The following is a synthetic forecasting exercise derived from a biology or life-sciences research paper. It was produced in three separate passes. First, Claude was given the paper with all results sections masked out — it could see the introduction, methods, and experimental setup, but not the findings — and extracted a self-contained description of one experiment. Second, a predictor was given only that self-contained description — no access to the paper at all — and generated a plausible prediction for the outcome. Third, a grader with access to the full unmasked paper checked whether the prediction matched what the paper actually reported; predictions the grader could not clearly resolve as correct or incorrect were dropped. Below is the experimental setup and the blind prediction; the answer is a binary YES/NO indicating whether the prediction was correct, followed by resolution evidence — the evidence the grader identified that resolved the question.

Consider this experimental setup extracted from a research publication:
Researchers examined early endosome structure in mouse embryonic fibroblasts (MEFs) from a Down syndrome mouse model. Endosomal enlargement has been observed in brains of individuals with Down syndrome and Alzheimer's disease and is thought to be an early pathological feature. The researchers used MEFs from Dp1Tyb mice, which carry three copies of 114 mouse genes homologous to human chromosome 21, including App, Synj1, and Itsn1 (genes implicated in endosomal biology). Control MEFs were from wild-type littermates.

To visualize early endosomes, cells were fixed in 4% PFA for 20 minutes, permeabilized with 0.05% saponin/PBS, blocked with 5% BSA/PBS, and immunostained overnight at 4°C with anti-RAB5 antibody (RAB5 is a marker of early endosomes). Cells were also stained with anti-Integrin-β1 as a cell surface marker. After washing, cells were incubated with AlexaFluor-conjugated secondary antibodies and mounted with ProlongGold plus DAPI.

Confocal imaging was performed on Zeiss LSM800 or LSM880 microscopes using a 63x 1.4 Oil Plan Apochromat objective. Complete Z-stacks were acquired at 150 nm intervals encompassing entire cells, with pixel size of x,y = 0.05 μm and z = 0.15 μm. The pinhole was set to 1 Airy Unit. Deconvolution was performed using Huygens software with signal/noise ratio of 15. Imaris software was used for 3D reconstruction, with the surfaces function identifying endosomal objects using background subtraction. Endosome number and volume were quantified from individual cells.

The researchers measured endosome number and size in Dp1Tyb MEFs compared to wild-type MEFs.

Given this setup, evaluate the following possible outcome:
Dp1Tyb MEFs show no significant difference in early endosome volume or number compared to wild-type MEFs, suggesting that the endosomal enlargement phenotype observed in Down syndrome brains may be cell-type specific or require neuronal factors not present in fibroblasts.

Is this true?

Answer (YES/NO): YES